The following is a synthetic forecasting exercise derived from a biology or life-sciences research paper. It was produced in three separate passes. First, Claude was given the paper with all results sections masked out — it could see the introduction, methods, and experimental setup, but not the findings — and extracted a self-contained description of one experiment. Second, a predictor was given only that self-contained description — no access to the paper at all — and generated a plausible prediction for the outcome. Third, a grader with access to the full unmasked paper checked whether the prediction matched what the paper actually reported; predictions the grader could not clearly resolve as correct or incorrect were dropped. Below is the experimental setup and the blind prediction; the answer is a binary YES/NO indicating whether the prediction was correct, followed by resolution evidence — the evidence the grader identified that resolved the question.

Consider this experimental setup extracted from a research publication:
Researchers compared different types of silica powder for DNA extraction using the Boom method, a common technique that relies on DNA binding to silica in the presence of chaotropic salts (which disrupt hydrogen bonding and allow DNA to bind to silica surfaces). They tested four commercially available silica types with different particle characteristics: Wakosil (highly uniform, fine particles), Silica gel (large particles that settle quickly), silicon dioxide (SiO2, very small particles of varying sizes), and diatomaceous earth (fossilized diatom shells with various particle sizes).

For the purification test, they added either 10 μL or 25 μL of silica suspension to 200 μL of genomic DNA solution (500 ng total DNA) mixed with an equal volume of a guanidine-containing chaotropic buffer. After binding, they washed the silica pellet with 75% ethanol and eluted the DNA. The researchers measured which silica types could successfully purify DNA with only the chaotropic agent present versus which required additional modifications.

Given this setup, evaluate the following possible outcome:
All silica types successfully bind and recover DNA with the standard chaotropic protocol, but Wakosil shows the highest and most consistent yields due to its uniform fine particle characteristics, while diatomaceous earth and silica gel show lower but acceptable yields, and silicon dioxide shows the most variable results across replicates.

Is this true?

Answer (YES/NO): NO